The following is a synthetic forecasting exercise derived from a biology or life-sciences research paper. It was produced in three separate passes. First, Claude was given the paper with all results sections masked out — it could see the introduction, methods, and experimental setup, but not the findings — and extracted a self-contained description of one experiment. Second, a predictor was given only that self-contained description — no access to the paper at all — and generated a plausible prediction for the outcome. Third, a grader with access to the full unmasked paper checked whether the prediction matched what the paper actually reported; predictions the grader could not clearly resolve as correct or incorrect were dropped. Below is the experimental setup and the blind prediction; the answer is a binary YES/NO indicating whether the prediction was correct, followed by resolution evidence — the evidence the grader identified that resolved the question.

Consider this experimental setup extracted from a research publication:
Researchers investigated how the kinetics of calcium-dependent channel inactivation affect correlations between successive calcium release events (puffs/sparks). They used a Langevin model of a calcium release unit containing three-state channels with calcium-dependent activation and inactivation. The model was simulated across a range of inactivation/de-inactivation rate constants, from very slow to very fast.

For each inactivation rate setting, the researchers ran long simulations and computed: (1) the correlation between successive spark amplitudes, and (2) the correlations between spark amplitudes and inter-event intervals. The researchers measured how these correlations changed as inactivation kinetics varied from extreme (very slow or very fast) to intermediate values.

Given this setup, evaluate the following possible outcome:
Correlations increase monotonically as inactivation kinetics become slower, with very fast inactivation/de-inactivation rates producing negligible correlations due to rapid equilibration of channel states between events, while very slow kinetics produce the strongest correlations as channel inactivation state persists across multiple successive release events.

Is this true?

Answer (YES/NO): NO